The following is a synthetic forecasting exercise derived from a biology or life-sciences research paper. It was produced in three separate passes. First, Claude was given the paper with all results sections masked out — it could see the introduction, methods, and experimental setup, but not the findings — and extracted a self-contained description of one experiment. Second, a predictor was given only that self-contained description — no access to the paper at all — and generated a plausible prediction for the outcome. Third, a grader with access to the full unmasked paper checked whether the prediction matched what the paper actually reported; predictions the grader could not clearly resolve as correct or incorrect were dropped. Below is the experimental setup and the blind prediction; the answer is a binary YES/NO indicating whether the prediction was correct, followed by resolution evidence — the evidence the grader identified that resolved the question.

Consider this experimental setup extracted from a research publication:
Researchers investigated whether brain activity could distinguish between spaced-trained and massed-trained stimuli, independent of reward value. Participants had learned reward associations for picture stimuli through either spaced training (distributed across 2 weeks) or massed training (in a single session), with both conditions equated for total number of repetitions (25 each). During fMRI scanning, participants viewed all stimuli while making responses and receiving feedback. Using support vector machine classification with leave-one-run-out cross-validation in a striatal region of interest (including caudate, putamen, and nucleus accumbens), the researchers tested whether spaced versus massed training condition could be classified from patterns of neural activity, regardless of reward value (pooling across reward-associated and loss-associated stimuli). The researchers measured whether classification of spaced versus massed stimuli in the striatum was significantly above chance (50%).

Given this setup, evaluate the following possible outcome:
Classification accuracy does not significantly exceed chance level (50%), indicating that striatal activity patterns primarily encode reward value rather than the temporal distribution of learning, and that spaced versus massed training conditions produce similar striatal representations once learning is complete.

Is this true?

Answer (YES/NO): NO